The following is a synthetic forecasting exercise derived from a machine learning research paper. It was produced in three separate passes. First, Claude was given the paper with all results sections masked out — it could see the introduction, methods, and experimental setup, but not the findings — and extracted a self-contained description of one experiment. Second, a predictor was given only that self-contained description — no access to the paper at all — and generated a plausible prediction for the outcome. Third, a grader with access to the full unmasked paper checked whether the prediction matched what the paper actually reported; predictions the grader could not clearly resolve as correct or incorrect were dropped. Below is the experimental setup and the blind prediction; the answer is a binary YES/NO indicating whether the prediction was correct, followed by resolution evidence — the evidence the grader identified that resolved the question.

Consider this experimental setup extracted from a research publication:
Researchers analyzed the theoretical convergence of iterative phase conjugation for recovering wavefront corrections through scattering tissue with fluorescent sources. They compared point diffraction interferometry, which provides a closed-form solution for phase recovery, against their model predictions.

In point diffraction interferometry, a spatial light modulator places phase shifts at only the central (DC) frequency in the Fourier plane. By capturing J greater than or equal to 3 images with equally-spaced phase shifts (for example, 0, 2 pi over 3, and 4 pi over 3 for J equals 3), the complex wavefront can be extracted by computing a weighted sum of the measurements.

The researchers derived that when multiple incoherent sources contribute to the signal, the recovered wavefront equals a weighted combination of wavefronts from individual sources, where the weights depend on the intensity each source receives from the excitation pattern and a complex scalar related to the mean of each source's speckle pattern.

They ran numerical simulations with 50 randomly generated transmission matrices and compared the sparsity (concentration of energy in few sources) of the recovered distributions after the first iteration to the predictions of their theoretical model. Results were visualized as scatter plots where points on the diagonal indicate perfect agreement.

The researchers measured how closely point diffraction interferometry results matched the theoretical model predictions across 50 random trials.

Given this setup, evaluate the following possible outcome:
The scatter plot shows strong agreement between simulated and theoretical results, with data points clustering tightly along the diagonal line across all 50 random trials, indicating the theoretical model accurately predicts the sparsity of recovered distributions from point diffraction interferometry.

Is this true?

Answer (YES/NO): NO